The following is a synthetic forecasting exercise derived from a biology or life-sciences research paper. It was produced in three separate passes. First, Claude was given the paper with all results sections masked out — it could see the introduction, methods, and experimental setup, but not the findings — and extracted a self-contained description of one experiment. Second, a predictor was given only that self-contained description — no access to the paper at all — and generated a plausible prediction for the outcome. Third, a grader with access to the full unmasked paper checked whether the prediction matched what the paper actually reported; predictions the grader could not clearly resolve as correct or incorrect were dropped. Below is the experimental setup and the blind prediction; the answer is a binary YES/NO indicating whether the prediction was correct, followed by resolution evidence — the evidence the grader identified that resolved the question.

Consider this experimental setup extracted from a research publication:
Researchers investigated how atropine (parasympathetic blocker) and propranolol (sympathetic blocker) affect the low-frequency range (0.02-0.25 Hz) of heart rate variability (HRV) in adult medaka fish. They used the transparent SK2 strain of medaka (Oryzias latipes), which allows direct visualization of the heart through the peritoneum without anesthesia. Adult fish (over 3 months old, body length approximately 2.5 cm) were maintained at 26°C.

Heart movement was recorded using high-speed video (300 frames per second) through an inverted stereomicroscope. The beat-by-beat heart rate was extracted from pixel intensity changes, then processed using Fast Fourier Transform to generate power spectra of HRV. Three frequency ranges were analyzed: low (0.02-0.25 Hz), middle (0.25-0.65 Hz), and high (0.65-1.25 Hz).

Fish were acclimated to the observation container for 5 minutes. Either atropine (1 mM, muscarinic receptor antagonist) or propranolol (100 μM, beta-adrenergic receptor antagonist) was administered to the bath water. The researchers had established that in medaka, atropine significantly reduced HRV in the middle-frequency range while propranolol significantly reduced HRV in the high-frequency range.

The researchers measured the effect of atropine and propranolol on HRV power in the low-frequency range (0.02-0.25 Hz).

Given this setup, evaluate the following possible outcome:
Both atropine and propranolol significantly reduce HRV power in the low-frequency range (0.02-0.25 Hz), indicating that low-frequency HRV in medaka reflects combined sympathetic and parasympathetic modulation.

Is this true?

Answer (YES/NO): NO